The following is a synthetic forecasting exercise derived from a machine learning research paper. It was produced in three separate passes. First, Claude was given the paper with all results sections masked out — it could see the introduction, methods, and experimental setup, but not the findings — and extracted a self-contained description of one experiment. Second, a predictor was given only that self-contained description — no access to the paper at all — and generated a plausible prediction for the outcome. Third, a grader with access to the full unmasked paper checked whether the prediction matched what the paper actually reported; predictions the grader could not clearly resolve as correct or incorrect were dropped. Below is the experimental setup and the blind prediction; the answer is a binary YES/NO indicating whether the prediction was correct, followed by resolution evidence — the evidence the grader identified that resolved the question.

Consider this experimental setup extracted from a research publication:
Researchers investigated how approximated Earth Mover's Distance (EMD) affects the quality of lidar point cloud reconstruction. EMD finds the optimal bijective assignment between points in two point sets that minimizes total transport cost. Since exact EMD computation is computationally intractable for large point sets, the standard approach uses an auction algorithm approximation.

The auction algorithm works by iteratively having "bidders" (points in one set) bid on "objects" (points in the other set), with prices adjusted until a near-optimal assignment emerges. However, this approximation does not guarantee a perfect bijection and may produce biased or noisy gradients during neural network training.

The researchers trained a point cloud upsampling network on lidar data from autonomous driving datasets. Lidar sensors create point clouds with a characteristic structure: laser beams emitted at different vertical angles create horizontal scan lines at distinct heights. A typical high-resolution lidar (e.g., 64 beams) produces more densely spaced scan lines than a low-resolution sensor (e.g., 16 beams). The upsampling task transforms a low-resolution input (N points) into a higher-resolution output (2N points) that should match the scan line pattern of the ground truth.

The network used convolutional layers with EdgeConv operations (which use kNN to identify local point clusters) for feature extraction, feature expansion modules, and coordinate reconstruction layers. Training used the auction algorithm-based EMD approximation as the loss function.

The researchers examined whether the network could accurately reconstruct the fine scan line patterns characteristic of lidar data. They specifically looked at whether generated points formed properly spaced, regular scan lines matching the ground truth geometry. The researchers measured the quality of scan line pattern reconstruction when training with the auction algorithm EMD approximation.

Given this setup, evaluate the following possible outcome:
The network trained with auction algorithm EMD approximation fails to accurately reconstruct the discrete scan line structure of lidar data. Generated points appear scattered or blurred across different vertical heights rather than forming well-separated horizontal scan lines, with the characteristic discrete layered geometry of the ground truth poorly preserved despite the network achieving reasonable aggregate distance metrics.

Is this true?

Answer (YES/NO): NO